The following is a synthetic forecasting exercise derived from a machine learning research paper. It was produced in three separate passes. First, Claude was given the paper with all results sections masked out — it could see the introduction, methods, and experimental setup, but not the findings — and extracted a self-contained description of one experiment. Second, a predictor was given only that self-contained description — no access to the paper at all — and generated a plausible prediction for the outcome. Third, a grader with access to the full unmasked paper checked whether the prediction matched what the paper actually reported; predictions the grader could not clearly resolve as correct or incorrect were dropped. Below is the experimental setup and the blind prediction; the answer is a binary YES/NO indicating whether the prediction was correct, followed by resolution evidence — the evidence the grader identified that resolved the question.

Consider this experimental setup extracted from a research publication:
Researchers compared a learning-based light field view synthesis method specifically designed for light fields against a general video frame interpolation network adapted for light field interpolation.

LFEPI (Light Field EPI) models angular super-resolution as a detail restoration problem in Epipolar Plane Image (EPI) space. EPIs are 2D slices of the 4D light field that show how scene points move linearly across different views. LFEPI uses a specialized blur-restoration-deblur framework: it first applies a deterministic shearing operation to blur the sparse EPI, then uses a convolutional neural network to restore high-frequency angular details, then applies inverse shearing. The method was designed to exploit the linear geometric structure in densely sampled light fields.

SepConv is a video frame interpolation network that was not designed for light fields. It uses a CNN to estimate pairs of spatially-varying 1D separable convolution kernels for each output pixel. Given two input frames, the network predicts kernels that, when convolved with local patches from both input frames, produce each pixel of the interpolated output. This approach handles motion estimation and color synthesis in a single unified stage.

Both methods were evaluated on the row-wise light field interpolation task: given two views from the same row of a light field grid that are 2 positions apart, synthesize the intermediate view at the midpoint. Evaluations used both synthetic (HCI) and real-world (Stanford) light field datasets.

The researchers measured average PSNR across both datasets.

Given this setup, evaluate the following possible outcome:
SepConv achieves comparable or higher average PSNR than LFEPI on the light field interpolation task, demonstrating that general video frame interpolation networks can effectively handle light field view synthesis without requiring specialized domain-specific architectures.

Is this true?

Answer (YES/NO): YES